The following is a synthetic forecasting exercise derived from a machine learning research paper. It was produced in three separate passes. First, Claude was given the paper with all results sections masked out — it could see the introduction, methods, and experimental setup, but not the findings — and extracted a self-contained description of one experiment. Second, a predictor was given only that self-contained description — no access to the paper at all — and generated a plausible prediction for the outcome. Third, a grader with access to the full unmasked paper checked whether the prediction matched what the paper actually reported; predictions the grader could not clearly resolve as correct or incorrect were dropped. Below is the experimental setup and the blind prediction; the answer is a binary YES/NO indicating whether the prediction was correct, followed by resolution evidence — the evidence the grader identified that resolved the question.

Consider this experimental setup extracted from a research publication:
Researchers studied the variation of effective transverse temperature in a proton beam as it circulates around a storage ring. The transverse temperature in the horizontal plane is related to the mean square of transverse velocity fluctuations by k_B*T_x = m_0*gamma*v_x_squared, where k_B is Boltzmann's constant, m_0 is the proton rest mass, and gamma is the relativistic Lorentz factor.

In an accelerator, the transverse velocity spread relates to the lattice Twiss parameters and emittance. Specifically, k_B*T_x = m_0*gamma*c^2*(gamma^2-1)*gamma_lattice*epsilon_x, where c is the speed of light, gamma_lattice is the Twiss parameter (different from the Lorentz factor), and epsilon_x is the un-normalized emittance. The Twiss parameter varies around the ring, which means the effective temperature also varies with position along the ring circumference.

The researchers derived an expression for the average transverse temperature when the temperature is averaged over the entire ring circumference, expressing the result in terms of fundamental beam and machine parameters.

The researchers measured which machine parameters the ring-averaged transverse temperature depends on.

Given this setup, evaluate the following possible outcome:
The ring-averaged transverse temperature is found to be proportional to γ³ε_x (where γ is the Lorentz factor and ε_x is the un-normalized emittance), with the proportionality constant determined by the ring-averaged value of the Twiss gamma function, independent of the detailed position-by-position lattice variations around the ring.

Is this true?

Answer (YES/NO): NO